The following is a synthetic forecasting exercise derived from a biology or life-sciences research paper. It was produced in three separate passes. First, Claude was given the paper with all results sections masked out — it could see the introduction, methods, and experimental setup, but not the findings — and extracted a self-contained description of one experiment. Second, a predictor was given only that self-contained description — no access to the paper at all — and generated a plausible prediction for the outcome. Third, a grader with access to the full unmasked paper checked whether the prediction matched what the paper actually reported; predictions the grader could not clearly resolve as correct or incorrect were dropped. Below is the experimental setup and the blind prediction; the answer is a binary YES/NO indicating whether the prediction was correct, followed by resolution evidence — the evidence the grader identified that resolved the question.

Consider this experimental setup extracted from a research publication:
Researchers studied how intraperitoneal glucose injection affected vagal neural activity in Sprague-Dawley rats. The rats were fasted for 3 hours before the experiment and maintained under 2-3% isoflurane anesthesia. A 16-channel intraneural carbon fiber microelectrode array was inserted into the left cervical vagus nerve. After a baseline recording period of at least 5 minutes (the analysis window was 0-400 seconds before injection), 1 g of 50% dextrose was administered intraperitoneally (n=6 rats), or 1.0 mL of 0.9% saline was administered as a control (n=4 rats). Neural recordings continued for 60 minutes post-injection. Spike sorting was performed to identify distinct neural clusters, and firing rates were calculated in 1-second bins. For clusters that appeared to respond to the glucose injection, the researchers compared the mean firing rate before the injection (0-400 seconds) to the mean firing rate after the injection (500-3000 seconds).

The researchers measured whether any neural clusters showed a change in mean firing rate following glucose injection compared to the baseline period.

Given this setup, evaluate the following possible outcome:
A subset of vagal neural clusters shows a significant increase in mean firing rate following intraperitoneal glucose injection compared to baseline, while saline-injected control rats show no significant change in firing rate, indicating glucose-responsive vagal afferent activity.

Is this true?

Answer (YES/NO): NO